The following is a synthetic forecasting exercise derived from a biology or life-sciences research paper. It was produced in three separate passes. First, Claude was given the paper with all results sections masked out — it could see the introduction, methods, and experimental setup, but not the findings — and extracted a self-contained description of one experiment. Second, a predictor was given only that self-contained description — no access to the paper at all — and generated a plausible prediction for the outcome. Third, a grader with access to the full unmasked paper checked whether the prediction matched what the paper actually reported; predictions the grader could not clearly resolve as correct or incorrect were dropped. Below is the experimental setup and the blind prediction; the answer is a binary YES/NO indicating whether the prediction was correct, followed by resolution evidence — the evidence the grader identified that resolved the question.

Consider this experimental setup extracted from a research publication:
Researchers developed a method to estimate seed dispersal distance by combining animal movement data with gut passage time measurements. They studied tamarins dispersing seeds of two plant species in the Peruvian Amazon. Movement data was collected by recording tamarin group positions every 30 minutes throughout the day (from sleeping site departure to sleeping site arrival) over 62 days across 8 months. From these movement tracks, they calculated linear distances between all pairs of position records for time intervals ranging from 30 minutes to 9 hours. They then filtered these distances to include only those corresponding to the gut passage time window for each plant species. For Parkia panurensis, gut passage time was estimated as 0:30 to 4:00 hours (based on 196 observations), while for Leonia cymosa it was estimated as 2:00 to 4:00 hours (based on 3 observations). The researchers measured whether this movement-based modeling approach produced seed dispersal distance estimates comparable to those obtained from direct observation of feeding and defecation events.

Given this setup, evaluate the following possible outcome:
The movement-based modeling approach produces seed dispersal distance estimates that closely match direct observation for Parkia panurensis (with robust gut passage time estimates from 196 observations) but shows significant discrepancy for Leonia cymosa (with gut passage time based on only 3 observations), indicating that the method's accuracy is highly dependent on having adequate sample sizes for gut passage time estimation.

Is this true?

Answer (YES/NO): NO